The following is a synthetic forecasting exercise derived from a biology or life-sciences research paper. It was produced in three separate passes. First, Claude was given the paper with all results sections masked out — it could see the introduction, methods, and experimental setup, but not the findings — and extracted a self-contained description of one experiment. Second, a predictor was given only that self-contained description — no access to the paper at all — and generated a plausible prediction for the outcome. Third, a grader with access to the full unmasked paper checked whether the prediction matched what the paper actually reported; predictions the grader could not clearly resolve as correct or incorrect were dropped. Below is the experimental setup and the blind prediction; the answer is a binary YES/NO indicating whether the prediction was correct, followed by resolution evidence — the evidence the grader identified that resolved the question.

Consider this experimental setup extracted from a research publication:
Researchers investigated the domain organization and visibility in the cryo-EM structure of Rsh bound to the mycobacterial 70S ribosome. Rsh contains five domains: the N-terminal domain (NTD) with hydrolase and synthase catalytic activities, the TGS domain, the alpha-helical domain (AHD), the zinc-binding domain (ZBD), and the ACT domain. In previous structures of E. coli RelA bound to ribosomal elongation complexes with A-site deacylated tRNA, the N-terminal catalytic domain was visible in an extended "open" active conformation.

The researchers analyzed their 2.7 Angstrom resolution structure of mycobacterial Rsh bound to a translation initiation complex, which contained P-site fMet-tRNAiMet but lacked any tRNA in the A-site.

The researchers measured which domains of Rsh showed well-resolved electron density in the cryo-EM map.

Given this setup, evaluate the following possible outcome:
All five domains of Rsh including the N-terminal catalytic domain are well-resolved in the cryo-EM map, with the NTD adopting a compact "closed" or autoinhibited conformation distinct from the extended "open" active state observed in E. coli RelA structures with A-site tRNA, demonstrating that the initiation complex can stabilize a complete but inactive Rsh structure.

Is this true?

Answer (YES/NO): NO